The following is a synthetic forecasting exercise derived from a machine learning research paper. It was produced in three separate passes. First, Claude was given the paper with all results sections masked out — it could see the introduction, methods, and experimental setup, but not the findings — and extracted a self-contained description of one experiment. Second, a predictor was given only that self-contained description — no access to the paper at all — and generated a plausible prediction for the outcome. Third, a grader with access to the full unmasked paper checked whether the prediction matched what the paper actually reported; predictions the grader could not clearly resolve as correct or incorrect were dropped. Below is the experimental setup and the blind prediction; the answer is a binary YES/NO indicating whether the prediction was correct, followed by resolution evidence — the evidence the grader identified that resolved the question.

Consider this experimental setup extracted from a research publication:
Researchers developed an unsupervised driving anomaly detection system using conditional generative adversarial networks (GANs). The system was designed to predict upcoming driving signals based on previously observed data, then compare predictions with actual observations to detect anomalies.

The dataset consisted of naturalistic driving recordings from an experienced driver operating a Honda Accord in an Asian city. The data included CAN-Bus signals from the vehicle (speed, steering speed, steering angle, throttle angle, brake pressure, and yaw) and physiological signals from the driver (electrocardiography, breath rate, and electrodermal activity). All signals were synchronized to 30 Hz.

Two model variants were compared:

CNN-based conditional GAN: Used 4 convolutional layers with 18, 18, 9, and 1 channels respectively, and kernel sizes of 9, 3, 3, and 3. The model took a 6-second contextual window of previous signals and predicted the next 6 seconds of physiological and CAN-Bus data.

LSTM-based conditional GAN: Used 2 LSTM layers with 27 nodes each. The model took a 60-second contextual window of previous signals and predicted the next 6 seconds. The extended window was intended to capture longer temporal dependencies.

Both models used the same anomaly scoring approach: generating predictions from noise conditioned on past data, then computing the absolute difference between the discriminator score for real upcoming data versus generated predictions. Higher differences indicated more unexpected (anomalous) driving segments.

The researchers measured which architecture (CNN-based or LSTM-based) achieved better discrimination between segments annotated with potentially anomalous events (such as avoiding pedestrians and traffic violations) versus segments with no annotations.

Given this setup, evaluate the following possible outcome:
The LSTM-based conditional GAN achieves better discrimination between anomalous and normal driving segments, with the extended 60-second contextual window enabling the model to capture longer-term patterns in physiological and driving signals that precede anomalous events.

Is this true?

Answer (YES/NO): YES